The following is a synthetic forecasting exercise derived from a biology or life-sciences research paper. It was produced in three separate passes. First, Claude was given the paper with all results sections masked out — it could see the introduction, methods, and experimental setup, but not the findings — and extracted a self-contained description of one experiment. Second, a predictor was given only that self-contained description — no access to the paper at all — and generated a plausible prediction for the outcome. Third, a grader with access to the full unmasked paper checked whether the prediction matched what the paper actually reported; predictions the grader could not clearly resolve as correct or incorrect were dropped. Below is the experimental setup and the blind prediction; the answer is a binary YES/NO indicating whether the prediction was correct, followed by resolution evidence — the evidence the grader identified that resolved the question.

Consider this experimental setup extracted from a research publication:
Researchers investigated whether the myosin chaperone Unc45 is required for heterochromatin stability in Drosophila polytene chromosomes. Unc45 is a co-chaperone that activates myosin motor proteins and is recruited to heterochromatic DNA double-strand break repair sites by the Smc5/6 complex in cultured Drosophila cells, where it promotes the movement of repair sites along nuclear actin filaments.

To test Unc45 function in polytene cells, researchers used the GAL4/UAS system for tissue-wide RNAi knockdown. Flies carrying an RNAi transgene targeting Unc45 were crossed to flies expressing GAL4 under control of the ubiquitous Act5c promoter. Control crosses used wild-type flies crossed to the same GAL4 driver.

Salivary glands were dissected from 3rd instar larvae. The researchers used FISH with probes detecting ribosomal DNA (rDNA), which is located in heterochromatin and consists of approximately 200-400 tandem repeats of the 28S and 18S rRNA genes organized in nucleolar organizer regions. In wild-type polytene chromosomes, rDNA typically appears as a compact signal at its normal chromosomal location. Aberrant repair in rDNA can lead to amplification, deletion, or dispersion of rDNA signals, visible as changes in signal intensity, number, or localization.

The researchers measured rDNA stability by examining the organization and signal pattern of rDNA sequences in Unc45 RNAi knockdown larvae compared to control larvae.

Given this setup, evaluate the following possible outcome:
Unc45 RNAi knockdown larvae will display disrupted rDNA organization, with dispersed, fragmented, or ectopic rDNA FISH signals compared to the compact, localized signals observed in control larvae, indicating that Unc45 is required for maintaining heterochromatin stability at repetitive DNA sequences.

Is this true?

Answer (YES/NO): YES